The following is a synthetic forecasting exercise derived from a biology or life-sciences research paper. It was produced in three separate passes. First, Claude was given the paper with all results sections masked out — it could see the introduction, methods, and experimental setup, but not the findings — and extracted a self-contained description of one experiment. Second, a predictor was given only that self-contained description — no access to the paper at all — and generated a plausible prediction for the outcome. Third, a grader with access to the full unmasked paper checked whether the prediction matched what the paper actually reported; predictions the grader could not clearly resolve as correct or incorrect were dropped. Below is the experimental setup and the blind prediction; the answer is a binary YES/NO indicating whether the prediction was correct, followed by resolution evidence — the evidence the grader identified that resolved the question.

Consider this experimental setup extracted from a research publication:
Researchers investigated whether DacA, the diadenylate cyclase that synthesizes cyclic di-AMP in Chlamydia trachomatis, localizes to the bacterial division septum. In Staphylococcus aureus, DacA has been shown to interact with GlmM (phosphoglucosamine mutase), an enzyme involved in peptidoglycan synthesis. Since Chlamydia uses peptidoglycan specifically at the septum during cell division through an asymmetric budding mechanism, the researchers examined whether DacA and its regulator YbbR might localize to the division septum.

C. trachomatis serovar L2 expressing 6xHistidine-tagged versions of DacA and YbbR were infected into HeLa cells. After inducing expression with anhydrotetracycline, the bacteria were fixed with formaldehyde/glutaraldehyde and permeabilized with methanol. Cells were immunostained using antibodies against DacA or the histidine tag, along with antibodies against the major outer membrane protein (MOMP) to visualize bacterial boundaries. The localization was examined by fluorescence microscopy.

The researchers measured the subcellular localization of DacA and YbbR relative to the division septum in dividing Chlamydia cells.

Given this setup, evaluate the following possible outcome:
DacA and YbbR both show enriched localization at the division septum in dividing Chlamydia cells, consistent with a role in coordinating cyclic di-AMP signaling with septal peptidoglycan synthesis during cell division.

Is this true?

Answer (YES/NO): NO